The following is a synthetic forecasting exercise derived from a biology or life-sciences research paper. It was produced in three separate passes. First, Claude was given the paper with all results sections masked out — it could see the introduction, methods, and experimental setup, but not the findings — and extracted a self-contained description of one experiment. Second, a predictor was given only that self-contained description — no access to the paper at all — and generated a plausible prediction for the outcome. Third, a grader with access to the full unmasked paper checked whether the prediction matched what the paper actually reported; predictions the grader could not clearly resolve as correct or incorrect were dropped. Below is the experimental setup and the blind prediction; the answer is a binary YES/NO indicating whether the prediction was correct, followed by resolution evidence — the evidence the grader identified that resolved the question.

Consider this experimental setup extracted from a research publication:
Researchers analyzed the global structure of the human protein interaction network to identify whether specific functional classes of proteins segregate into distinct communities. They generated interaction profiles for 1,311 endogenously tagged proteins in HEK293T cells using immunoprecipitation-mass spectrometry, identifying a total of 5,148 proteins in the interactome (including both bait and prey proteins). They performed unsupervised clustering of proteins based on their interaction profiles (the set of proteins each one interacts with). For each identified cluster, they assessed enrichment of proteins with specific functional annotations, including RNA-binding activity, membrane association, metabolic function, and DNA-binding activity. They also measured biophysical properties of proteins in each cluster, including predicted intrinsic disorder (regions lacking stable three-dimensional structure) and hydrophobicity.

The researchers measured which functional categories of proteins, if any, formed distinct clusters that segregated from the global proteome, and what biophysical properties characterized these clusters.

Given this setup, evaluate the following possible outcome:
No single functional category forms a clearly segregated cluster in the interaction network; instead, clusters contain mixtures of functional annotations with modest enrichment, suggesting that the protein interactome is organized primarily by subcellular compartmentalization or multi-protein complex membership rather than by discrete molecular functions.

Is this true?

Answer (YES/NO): NO